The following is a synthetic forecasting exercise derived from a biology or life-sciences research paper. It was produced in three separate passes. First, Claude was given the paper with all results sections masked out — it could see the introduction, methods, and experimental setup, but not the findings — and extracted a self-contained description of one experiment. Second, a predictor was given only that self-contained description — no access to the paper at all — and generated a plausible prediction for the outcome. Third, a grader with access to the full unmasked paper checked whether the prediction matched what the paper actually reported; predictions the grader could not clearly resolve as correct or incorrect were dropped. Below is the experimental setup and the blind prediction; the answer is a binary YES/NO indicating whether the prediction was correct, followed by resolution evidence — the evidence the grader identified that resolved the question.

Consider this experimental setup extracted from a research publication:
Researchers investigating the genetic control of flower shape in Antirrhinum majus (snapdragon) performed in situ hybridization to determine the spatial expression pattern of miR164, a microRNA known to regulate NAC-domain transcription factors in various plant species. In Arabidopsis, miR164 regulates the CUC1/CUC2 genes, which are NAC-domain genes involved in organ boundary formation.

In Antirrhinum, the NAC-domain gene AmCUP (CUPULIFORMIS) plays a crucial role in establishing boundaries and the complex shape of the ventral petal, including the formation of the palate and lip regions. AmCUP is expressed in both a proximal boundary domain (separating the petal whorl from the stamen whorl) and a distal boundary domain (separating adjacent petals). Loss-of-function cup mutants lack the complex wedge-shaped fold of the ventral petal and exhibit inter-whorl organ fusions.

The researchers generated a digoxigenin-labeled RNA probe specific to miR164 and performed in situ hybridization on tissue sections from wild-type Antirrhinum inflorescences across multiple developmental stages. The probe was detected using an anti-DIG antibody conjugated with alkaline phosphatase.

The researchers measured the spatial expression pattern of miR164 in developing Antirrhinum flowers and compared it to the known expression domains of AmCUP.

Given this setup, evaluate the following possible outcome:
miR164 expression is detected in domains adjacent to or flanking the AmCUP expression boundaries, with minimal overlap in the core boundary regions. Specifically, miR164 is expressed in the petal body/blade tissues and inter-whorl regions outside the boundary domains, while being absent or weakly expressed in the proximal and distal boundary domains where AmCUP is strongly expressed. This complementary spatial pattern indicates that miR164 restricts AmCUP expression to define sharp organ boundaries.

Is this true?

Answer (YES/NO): NO